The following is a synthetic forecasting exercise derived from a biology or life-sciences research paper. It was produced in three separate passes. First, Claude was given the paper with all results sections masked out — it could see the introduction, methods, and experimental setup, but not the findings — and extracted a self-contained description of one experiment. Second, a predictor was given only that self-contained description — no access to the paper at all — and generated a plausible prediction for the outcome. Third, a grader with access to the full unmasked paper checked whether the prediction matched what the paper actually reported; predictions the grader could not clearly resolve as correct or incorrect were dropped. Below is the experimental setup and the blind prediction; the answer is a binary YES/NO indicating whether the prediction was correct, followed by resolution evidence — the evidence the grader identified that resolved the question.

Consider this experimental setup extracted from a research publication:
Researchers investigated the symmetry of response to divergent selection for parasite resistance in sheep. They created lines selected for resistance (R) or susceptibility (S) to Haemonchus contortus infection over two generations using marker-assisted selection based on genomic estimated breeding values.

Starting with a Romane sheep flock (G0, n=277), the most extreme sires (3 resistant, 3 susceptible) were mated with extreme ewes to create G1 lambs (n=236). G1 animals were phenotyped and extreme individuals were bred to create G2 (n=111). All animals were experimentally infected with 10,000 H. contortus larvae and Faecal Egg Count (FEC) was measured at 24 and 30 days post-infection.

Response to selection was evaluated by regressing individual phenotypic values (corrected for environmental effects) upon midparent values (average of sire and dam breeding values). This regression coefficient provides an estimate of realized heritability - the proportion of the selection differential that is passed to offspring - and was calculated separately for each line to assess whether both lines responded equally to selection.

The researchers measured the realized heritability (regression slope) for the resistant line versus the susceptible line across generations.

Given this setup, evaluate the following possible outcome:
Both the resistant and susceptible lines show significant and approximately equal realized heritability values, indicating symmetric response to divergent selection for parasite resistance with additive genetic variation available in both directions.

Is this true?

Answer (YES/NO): NO